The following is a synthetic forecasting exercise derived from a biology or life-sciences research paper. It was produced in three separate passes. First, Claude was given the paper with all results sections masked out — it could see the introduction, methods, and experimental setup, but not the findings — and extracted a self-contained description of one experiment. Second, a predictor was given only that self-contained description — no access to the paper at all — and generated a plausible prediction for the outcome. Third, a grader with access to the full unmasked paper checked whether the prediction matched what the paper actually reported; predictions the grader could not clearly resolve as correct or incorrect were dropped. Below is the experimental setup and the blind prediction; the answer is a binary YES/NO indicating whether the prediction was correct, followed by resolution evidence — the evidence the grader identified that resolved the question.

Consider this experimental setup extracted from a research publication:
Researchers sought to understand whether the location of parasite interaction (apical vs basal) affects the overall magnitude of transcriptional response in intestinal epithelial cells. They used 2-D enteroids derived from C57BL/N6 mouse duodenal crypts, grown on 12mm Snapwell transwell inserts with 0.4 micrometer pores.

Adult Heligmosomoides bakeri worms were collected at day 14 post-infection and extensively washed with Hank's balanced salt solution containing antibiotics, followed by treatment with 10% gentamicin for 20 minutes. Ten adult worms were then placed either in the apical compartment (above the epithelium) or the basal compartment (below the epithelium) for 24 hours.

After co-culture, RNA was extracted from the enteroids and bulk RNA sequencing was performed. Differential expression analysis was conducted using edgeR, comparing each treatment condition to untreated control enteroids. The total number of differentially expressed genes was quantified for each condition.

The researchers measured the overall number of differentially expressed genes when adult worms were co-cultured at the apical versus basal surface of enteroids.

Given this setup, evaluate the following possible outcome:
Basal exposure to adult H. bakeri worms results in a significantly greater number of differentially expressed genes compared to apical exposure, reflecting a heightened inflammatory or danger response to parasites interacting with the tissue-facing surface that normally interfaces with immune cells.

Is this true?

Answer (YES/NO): YES